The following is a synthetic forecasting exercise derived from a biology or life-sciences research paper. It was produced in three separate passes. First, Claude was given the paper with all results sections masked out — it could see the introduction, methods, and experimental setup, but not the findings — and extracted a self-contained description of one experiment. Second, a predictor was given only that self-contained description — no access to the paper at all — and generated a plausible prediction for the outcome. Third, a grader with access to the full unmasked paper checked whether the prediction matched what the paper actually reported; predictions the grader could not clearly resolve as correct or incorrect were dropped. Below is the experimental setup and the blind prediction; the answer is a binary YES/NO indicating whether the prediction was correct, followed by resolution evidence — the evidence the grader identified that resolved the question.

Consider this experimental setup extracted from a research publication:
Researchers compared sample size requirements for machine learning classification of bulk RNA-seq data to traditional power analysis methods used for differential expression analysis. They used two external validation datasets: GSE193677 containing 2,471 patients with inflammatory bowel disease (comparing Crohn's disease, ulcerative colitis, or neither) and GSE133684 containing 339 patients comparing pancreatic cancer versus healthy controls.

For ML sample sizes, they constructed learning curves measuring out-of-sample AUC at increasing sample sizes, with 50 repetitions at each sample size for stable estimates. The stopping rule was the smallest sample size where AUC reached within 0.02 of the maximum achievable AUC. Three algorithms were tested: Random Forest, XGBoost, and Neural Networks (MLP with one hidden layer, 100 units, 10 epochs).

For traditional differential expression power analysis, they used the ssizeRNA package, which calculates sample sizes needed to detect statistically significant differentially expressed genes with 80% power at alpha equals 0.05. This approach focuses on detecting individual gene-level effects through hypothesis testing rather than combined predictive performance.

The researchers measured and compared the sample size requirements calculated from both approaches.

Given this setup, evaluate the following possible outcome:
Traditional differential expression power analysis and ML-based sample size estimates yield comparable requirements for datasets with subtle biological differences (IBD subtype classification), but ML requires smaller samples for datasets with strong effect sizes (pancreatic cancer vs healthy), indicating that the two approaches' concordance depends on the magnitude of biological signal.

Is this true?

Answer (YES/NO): NO